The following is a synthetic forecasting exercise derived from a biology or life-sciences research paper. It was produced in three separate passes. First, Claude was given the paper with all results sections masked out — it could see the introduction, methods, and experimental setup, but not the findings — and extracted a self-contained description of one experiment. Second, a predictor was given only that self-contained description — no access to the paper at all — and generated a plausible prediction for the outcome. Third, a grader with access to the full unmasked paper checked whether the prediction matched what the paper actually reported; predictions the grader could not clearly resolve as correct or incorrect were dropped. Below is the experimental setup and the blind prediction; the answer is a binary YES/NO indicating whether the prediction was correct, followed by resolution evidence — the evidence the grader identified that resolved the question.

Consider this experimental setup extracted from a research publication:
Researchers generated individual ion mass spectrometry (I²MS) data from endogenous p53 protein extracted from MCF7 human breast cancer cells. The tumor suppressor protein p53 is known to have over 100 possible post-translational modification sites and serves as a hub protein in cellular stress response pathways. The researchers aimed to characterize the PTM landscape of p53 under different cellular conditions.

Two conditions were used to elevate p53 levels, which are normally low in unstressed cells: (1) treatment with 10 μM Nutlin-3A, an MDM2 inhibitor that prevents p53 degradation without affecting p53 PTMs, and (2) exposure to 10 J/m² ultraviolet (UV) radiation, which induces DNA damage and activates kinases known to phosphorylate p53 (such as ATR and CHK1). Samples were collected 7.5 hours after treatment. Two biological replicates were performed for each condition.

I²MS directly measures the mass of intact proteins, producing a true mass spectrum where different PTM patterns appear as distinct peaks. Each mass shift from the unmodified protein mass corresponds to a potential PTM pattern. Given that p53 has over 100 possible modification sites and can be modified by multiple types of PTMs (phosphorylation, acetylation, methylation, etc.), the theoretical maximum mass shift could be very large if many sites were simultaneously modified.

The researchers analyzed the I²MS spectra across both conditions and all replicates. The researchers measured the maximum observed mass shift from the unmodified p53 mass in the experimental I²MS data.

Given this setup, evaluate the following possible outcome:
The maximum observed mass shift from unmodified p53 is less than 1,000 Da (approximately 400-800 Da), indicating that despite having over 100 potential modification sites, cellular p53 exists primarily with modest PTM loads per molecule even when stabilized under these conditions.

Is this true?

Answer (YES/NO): YES